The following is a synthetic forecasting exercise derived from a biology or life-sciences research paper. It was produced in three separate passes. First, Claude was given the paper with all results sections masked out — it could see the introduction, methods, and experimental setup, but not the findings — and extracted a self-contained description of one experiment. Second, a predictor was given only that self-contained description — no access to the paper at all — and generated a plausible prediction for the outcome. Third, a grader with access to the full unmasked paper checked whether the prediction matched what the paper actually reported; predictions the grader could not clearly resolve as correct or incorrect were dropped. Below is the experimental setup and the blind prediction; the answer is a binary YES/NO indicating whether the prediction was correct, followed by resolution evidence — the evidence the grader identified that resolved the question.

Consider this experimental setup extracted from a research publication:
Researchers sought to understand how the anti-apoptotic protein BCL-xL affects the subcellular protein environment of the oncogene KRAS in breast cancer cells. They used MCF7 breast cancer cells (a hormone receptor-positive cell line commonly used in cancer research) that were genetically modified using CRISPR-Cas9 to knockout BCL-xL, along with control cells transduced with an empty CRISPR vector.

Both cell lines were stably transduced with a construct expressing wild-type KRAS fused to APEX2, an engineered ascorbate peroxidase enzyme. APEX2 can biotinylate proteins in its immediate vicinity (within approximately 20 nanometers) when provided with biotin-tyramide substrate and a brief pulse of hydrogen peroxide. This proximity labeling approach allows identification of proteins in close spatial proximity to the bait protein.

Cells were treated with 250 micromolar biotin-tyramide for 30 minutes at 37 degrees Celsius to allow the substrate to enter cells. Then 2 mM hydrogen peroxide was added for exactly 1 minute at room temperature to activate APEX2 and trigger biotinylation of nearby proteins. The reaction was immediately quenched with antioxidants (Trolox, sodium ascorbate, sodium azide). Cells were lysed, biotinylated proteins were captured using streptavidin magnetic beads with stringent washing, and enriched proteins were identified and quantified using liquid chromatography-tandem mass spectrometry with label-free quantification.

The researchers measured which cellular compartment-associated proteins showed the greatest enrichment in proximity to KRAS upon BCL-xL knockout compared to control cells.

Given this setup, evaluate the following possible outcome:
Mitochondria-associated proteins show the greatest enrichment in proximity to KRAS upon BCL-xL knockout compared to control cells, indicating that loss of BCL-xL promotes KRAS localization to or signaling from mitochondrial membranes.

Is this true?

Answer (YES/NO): NO